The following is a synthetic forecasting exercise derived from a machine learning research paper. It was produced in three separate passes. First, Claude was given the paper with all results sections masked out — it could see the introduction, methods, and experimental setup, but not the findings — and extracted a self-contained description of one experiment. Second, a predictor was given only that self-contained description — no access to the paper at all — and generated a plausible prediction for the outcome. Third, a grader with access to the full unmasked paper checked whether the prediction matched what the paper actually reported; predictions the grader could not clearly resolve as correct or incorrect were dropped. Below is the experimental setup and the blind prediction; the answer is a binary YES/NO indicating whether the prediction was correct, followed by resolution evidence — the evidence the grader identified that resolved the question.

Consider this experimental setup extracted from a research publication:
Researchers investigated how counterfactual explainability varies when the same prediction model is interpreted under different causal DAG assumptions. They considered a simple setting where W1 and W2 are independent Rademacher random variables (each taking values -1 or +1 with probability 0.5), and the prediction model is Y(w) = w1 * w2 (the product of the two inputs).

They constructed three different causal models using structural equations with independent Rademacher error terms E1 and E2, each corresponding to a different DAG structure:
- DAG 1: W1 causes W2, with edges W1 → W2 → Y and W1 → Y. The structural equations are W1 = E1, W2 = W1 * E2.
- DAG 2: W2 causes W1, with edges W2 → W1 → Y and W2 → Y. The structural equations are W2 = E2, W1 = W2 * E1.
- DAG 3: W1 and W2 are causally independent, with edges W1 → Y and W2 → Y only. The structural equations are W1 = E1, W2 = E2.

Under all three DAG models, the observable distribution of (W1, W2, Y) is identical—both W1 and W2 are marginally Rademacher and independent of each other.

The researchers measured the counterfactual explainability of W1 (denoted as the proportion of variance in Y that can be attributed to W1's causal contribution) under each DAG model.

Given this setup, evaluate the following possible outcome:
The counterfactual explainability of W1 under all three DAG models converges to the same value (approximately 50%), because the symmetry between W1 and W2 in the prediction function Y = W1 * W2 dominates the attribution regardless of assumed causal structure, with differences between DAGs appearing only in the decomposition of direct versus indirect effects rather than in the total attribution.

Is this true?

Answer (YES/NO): NO